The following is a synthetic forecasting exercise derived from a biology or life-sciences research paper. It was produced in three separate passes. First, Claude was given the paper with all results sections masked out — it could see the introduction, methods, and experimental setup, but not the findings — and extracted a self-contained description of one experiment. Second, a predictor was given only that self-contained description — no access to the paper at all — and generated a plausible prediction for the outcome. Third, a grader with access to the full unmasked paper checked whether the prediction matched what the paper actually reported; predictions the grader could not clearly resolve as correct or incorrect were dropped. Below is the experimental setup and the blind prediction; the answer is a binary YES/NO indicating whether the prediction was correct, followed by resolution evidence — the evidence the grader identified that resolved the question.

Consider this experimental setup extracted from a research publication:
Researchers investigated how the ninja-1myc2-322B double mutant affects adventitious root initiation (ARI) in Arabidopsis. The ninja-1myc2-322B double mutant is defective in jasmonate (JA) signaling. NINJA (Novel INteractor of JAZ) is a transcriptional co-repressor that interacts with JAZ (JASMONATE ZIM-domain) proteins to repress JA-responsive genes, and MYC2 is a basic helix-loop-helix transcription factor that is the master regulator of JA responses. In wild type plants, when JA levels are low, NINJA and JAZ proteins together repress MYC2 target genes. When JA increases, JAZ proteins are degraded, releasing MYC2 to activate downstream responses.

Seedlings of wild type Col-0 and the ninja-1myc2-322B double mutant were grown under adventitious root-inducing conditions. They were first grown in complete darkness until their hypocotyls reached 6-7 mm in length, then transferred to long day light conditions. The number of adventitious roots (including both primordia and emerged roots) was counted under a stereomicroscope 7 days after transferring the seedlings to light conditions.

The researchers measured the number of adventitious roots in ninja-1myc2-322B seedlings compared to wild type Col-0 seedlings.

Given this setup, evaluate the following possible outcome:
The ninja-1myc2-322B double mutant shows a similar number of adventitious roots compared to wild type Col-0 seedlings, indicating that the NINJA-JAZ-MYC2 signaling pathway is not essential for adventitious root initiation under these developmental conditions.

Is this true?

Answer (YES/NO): NO